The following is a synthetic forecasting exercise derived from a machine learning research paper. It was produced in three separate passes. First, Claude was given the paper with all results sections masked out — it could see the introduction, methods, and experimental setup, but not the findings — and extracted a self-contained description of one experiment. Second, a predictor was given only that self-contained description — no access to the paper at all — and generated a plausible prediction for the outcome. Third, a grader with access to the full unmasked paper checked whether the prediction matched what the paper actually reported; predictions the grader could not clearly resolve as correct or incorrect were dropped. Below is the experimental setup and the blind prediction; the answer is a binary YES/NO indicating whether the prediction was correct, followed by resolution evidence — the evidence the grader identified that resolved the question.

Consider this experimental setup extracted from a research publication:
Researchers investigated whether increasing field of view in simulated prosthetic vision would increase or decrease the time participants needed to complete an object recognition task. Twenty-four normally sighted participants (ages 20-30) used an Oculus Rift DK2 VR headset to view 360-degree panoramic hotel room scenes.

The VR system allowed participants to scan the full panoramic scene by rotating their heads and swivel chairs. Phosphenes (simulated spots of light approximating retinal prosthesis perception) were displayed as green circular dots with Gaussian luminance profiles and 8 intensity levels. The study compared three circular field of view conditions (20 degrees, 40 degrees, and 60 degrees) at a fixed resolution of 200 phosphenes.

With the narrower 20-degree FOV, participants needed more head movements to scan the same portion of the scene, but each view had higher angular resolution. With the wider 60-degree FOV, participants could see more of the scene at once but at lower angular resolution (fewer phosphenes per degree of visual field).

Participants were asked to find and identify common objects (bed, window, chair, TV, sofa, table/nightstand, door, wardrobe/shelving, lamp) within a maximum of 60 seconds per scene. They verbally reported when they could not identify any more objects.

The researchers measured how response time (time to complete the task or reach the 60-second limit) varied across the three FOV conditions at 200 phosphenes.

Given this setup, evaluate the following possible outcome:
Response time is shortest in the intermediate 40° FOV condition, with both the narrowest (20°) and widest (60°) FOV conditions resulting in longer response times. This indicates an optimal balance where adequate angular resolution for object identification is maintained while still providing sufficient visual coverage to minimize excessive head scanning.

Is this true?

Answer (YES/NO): NO